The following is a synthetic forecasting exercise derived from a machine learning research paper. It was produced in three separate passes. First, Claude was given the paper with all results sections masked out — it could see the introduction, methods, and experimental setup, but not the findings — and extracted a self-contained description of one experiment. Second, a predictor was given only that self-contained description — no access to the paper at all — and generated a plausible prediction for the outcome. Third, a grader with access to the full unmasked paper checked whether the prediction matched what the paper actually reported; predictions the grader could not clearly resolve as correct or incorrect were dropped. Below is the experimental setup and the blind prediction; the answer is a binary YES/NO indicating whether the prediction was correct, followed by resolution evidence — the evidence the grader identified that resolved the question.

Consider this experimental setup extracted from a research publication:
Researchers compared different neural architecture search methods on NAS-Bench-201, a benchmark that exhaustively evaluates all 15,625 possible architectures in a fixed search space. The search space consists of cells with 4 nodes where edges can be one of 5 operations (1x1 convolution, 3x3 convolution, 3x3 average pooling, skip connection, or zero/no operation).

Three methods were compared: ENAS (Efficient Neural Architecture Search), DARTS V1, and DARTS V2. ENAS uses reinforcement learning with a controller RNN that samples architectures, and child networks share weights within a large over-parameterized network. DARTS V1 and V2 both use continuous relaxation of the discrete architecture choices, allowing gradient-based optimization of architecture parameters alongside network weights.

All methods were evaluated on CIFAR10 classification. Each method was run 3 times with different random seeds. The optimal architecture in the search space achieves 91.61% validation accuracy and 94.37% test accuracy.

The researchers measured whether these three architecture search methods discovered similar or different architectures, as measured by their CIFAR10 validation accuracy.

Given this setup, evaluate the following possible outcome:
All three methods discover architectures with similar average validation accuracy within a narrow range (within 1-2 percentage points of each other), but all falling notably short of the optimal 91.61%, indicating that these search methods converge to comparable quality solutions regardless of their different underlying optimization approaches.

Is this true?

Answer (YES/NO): YES